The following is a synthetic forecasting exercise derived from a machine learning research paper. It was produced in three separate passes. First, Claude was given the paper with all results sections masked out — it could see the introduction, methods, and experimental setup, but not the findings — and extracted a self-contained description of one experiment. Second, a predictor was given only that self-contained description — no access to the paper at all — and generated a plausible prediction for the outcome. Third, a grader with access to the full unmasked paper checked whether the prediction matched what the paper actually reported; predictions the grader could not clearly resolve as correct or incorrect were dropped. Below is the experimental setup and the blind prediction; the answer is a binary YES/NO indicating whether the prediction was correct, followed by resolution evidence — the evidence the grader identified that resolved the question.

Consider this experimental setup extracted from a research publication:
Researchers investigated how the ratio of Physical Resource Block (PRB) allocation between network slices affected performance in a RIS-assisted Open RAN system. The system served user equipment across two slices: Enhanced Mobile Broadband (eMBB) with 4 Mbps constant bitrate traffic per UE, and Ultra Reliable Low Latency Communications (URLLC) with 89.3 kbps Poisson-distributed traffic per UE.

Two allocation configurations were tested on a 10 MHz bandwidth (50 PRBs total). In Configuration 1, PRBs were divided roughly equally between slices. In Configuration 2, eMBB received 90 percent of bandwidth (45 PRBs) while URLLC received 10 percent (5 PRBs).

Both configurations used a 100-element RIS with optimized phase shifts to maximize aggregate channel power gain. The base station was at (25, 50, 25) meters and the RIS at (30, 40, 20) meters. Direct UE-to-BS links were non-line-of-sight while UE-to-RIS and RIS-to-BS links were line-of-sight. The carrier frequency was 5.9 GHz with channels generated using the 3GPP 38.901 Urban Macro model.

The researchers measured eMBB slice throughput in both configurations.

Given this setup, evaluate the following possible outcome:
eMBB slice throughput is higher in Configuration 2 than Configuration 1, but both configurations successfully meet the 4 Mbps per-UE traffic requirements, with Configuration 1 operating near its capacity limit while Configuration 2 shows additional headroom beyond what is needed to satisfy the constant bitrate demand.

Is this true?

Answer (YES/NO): NO